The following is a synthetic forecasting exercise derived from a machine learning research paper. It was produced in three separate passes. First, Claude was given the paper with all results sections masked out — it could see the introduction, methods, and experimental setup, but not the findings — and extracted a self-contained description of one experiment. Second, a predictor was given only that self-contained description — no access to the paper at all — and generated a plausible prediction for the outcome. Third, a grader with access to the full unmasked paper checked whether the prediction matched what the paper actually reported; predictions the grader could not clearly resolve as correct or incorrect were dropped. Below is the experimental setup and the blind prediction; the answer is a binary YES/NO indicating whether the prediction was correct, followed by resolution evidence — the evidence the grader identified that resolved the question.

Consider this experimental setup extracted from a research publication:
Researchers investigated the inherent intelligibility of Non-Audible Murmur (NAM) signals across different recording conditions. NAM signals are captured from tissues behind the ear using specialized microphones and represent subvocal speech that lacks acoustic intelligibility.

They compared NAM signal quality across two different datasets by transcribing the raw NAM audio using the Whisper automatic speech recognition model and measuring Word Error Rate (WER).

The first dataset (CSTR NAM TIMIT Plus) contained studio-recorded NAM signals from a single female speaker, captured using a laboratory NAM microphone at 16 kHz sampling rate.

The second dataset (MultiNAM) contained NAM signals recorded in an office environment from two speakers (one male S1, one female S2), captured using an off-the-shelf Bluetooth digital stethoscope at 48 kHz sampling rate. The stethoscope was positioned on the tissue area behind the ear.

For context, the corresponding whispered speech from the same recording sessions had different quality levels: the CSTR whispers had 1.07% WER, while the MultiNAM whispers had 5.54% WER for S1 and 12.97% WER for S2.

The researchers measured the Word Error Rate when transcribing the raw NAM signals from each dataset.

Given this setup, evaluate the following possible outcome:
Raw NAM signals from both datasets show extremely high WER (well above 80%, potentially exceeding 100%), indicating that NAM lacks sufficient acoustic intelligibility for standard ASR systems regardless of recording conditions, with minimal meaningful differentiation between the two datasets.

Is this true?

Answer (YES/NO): NO